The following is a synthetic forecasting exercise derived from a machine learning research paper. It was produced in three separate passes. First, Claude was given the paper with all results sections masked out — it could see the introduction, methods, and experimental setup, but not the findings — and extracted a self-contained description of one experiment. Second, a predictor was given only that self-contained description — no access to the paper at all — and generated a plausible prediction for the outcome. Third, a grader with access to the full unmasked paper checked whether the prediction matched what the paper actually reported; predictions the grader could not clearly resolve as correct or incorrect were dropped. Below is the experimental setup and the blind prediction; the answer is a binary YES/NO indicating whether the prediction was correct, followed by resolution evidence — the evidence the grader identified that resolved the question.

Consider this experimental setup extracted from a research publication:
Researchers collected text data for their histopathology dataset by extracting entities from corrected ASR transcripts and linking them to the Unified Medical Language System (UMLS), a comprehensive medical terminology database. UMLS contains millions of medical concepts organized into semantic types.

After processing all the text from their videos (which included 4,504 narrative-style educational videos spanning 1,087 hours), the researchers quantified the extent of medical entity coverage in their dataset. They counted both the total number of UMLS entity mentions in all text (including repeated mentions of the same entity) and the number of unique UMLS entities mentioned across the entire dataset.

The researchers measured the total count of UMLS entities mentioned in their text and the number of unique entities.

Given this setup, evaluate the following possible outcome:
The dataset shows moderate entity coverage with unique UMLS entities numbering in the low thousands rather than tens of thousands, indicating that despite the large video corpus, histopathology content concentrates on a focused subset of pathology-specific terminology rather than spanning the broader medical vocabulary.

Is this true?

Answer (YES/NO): NO